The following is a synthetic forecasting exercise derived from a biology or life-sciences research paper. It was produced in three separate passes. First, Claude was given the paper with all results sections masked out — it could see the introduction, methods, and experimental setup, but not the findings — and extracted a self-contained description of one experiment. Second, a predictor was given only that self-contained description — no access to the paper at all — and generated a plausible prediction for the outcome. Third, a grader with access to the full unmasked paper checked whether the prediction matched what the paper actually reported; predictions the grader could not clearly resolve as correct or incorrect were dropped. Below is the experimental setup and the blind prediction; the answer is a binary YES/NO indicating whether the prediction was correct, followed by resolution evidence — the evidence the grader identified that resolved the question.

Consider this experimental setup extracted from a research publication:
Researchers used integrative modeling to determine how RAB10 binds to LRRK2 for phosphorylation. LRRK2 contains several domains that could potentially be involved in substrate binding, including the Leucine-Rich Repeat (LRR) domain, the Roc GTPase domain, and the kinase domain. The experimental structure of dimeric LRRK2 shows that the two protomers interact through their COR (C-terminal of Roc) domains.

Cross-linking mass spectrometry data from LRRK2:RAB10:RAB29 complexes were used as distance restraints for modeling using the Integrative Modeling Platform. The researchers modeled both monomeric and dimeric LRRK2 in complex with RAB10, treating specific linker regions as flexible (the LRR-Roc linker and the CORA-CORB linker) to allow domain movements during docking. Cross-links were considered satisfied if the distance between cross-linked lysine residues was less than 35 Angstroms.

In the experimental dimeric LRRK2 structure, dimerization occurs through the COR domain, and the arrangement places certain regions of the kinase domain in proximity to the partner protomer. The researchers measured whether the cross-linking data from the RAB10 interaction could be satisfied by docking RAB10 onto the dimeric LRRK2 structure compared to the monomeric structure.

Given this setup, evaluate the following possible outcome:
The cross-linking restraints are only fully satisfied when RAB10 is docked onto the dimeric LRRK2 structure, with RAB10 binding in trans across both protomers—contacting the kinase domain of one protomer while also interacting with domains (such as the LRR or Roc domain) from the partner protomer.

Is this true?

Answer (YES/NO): NO